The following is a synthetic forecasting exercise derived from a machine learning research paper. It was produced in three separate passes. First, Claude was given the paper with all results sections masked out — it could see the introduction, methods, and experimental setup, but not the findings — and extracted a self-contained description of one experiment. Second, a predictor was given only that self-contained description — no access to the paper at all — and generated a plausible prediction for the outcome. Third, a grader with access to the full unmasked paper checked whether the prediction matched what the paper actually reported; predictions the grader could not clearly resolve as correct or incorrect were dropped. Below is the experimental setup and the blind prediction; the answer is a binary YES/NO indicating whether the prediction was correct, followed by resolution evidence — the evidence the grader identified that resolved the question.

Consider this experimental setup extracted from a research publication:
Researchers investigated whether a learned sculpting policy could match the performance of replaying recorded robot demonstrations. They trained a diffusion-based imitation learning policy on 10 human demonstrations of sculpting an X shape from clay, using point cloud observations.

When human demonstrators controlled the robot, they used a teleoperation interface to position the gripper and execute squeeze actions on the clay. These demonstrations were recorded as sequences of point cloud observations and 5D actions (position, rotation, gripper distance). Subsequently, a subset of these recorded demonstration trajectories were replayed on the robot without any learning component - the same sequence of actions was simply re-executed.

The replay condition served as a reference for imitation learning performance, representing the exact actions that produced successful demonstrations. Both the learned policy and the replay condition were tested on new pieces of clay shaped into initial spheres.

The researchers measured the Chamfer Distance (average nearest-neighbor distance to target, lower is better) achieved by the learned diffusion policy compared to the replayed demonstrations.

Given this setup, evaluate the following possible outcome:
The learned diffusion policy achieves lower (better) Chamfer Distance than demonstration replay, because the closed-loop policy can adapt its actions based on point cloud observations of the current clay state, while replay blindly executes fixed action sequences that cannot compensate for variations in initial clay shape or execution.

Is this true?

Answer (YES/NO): YES